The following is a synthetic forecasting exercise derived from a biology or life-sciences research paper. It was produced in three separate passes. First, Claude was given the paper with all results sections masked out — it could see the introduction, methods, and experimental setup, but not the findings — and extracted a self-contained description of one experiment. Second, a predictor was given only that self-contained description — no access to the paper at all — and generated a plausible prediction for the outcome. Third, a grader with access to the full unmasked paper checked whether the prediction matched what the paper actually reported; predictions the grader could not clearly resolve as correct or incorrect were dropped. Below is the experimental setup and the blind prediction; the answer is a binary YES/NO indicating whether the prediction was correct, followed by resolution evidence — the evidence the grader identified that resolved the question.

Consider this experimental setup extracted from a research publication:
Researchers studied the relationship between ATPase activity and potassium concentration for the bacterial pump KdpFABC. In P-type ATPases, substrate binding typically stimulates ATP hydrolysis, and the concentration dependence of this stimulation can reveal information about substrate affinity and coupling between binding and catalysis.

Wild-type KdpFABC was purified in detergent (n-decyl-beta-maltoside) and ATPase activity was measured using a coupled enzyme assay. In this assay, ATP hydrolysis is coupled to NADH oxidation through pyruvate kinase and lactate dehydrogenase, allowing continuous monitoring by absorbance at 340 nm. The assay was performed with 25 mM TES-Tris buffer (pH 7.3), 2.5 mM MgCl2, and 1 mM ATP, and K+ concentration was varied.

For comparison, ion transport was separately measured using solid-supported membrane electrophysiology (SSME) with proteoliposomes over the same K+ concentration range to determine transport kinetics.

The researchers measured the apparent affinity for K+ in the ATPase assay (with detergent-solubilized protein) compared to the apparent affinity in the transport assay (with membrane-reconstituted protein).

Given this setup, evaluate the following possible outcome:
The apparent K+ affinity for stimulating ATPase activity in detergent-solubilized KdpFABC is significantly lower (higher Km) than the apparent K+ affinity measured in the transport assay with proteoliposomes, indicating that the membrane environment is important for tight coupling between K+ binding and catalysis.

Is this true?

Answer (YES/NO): NO